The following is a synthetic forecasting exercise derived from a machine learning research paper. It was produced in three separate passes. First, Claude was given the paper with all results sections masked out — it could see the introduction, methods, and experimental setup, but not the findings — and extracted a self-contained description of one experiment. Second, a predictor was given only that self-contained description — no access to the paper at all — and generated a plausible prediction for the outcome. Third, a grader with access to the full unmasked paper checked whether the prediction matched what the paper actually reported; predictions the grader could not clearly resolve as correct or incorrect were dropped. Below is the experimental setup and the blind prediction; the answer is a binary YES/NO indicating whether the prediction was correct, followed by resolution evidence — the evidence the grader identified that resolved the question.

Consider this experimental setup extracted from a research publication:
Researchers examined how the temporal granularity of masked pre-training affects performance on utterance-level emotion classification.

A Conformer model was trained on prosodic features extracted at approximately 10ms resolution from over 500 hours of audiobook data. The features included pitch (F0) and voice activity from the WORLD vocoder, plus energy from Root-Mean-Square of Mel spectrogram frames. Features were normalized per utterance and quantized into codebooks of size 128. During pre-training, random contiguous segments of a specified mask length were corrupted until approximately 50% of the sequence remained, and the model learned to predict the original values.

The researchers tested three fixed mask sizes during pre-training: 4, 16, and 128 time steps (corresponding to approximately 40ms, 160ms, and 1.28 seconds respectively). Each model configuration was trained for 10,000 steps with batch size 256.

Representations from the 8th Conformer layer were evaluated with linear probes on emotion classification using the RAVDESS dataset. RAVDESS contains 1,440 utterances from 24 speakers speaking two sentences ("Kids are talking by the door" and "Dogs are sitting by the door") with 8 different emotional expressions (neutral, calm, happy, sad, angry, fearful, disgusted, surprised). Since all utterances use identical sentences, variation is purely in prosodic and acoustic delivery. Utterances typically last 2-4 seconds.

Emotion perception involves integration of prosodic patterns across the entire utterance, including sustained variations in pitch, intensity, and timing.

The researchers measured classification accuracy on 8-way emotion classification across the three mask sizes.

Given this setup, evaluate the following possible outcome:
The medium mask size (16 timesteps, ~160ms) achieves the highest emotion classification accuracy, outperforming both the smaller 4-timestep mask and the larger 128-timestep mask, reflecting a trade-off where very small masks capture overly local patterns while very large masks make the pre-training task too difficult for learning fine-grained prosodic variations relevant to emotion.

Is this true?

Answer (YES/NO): NO